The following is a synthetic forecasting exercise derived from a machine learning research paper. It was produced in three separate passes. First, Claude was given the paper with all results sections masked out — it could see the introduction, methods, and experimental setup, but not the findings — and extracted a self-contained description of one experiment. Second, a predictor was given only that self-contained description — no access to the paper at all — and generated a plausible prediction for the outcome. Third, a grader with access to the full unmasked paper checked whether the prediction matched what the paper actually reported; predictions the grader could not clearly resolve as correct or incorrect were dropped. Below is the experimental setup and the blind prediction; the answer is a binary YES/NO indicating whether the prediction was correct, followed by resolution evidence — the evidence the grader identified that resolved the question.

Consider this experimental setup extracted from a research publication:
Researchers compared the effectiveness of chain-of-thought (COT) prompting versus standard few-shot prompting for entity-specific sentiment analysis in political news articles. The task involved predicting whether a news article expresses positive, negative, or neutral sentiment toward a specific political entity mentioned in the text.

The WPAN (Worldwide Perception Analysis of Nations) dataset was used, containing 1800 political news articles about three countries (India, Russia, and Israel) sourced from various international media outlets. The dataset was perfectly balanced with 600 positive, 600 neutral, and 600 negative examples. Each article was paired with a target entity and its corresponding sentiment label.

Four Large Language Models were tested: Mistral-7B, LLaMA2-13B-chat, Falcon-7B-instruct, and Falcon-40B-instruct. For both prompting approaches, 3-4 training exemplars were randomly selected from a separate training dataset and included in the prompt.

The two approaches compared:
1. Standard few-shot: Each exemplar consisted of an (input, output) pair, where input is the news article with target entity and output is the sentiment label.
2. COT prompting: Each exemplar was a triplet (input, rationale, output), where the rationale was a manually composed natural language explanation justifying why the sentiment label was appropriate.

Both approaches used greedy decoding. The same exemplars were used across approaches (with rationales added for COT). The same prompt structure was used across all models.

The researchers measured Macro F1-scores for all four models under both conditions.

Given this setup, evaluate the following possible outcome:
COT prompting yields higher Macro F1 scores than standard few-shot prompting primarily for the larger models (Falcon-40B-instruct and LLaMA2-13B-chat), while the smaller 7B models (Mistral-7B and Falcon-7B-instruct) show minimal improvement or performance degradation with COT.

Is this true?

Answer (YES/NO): NO